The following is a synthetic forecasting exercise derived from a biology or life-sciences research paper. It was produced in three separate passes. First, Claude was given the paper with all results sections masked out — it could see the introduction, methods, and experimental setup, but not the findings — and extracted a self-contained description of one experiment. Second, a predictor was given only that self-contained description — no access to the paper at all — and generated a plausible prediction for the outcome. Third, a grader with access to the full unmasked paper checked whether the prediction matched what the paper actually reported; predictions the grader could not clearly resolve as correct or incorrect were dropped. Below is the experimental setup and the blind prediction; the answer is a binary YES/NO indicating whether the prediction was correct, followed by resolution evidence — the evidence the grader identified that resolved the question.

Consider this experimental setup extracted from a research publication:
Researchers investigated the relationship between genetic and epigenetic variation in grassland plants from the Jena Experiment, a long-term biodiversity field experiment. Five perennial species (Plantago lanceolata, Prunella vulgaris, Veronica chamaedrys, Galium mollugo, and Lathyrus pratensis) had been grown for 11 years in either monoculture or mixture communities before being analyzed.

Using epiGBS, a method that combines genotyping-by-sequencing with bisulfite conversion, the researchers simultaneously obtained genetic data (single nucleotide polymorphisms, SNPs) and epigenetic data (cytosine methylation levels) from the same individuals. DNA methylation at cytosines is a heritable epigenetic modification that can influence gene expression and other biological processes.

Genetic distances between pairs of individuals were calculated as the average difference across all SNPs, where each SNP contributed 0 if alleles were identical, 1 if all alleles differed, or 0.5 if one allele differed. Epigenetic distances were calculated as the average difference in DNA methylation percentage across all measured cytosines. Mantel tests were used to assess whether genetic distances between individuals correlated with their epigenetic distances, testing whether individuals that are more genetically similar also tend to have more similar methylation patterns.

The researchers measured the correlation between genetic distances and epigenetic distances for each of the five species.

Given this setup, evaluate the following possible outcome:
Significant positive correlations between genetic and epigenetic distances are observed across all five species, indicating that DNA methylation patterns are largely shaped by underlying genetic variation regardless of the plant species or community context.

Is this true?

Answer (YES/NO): NO